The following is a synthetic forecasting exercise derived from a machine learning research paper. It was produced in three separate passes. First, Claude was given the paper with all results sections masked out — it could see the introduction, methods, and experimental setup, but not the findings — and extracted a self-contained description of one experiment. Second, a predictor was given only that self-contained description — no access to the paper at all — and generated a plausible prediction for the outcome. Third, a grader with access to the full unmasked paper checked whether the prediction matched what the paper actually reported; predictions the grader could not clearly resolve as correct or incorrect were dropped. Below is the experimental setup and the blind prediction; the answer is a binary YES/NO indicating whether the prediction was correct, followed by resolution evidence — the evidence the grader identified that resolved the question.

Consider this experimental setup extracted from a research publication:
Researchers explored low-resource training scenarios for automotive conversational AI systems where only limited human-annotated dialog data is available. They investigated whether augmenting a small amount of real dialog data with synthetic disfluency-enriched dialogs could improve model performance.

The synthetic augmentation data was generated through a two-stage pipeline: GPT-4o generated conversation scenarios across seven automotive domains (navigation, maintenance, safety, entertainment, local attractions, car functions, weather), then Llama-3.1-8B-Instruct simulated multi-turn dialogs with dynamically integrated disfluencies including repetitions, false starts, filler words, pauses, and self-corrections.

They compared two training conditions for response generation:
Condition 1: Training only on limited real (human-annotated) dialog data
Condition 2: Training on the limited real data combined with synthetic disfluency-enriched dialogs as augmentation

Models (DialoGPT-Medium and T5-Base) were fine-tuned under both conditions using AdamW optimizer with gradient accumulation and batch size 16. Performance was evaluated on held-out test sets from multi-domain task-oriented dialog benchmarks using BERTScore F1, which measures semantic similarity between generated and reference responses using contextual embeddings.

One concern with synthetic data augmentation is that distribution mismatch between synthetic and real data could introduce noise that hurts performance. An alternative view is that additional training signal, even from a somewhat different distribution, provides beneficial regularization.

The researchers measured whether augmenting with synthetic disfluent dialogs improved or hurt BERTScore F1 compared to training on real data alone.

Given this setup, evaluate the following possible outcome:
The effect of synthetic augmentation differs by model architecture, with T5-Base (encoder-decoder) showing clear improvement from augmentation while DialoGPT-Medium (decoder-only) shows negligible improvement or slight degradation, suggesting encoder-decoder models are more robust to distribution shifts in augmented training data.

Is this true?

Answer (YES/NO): NO